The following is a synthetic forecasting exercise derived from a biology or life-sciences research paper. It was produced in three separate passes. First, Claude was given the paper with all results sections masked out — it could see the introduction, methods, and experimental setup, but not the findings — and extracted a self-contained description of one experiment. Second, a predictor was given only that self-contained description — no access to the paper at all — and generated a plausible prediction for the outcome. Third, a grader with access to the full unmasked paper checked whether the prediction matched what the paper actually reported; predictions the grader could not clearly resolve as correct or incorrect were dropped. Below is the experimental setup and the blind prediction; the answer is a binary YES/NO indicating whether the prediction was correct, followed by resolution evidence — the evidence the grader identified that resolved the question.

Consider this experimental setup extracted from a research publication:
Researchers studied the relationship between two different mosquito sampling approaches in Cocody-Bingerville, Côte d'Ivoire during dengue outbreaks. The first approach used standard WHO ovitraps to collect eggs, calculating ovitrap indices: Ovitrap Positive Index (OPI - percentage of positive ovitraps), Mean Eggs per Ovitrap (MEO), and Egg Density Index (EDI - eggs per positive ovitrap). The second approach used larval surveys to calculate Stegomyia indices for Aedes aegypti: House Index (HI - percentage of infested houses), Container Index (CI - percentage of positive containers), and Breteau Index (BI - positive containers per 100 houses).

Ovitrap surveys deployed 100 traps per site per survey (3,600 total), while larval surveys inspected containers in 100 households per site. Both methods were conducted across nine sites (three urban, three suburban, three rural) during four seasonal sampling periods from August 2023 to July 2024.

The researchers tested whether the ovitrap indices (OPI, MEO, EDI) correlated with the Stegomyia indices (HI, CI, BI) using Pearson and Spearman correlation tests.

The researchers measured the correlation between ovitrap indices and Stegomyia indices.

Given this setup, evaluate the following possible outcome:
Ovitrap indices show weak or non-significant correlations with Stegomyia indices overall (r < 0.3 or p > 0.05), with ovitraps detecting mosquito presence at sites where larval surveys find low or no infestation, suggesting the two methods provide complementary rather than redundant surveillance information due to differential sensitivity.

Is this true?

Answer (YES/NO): NO